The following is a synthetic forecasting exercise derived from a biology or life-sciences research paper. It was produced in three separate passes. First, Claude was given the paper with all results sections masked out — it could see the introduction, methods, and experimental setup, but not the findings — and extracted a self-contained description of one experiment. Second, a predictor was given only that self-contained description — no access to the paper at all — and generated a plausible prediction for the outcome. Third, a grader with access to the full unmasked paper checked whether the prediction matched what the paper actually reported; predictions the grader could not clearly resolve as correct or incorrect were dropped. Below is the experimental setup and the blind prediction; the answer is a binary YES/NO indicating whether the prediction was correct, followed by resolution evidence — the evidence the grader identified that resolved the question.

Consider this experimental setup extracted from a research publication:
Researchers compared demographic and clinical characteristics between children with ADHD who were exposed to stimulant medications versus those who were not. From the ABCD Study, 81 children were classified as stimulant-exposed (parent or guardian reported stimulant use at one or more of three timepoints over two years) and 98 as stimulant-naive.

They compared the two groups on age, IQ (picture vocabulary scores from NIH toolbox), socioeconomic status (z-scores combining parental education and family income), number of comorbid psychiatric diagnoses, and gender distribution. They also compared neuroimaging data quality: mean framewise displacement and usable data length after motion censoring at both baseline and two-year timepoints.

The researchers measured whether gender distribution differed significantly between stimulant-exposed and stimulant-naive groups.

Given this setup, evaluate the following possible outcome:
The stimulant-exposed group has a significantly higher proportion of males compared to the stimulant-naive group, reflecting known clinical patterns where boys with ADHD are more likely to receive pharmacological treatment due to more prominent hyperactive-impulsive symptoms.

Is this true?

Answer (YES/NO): YES